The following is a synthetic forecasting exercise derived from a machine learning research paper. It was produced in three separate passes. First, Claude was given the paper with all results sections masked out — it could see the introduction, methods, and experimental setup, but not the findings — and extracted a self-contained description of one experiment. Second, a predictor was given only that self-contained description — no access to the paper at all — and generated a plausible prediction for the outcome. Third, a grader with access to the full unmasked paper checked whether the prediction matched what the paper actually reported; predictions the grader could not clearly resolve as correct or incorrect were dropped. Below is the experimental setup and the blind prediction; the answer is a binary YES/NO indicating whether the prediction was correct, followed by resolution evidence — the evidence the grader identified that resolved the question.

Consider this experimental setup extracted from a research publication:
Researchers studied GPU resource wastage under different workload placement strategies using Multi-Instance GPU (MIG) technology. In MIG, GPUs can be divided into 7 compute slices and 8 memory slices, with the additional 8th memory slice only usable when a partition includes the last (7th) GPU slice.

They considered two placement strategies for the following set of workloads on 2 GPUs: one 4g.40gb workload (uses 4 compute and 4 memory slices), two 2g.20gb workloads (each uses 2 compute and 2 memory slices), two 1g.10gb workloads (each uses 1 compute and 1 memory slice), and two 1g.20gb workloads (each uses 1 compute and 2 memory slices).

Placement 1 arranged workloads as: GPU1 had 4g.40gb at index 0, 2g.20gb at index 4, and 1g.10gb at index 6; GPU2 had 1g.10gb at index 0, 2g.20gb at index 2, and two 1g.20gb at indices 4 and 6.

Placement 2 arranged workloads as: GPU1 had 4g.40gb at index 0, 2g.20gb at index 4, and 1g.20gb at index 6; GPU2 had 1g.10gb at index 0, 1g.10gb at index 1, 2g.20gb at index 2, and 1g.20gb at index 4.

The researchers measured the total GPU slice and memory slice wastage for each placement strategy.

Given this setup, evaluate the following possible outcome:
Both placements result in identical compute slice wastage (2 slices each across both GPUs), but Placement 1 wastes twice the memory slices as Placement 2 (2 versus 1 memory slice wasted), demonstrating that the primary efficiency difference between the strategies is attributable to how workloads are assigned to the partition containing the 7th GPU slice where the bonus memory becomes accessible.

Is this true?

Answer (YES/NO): NO